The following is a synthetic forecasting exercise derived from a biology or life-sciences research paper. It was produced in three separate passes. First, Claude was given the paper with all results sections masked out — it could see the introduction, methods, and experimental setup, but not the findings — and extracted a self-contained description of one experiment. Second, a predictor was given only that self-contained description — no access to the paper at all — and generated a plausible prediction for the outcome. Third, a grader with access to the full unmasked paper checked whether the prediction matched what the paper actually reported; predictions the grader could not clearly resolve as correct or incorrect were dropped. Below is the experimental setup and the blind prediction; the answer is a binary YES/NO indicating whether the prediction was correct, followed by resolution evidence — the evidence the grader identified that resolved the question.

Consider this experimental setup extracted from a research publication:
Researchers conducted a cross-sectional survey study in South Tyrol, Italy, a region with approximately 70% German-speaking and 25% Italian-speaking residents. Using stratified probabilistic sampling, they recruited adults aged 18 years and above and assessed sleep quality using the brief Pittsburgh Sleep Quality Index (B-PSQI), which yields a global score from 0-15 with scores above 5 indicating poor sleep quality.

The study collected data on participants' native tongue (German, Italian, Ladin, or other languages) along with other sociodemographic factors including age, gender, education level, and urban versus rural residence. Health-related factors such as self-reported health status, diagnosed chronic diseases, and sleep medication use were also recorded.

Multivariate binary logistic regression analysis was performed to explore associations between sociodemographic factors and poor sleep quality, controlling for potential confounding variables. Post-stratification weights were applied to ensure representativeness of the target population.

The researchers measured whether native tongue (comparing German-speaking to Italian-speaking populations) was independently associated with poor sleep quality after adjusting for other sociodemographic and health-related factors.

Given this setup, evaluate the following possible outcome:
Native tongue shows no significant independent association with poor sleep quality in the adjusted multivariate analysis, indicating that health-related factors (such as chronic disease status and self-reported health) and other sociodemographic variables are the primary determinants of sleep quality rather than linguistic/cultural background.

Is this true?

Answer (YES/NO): NO